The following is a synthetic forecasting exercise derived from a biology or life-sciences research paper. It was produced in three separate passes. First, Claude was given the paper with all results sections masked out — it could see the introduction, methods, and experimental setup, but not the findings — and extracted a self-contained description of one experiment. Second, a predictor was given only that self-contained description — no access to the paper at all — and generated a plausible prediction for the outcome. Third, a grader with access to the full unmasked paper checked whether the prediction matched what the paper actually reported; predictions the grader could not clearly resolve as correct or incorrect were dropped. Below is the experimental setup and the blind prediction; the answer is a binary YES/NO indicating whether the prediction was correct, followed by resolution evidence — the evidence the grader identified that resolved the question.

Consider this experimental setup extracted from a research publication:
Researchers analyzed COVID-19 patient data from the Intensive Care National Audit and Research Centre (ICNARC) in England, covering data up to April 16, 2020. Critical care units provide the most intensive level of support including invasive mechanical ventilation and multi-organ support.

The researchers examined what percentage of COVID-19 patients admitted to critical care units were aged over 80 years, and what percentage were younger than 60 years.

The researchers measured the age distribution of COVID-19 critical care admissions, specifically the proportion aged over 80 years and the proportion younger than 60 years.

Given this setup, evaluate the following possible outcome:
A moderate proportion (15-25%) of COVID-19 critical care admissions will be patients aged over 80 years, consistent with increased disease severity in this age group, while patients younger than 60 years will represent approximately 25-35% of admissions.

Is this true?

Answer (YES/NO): NO